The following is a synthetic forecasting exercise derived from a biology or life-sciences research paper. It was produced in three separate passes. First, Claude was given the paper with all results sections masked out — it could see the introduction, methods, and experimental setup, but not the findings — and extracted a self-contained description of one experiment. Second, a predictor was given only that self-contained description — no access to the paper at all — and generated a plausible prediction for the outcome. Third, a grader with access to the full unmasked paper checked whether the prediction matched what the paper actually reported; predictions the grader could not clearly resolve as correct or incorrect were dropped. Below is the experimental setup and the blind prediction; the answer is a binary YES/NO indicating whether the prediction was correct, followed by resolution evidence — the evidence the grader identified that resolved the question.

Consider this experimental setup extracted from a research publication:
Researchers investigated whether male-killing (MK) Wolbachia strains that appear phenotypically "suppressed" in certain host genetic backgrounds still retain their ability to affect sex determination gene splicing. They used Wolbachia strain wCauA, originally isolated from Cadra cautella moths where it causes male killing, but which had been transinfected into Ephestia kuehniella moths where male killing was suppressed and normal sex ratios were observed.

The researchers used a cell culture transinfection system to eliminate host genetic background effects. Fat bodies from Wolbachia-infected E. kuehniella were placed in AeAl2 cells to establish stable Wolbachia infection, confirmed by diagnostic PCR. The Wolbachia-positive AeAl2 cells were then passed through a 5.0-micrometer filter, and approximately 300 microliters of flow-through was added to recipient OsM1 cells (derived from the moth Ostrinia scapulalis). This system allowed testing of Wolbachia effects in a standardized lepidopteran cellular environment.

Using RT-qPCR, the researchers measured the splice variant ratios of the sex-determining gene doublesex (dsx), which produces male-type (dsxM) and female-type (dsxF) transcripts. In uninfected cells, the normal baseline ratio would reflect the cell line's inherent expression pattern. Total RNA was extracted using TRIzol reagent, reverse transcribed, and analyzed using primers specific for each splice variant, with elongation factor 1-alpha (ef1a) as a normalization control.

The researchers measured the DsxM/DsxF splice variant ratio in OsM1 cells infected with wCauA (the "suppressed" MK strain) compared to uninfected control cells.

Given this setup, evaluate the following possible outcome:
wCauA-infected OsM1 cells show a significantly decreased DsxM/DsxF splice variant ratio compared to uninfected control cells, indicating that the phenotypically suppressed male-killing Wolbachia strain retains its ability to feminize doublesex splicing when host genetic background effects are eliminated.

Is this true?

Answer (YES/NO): YES